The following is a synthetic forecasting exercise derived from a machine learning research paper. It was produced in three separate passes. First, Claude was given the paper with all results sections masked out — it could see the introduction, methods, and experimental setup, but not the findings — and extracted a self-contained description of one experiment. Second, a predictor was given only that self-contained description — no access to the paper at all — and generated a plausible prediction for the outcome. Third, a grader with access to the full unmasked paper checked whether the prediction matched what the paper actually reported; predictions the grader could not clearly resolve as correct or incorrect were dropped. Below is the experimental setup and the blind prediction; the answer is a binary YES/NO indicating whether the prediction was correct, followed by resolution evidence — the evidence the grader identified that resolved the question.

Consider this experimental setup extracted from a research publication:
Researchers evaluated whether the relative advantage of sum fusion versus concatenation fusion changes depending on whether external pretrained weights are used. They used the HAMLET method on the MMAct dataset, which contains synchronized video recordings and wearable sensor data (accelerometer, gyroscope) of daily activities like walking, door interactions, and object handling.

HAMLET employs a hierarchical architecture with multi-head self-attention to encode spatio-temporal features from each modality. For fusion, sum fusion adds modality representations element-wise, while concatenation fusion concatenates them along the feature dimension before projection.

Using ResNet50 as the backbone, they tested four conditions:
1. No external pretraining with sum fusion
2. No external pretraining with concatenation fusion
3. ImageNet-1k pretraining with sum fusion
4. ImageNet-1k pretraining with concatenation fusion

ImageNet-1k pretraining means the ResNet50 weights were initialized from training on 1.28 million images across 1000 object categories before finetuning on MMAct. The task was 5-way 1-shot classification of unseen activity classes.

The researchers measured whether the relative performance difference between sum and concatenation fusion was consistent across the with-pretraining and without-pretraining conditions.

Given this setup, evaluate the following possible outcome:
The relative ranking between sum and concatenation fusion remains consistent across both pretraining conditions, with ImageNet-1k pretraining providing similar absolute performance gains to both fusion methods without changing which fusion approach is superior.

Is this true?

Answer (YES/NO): YES